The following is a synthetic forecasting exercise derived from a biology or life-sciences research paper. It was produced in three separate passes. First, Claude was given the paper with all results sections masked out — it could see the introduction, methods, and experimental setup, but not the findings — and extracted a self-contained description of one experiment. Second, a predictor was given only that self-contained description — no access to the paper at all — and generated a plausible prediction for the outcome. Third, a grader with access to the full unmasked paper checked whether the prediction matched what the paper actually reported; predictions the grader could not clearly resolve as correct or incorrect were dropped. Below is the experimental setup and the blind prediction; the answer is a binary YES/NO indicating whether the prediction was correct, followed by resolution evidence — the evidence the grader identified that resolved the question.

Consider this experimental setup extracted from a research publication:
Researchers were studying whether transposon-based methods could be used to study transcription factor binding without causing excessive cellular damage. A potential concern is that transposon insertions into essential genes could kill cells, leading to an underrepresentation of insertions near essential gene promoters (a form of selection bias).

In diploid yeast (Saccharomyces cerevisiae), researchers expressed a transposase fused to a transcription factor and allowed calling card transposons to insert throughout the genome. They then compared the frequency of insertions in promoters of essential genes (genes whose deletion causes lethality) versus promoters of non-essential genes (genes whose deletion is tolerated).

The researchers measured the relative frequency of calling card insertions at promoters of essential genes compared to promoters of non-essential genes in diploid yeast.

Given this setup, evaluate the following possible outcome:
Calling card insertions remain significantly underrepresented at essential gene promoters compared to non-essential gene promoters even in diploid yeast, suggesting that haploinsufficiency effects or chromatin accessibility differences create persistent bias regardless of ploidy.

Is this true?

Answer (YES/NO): NO